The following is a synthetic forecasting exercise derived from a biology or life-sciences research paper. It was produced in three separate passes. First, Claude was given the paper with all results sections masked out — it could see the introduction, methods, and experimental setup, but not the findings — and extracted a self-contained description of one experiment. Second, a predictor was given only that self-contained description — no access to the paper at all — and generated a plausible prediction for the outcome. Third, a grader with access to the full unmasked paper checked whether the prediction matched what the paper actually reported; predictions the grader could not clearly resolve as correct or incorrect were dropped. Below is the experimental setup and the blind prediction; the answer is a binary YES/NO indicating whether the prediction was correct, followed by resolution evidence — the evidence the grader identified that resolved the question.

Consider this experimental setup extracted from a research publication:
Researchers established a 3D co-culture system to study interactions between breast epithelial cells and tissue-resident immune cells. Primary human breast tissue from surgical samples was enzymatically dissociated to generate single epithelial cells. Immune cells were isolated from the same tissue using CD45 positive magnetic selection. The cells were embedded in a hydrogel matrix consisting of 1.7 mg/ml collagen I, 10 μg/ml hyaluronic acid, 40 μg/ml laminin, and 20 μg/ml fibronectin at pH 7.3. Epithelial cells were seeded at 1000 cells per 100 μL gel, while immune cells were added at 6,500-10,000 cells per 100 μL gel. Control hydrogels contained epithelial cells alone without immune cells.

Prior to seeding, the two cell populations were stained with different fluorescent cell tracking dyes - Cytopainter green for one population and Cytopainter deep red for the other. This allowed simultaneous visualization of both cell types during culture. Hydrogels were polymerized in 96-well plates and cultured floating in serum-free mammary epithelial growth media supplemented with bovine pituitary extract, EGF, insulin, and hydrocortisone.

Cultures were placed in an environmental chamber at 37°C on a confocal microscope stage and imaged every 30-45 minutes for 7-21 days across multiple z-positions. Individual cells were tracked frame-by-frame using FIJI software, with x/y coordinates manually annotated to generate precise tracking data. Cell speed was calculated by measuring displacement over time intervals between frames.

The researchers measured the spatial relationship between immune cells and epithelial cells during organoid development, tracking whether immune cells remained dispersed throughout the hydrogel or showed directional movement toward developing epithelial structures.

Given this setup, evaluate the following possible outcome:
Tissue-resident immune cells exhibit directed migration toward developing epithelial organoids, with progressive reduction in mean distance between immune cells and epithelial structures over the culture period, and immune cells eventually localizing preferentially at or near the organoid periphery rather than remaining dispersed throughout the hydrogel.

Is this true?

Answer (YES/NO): YES